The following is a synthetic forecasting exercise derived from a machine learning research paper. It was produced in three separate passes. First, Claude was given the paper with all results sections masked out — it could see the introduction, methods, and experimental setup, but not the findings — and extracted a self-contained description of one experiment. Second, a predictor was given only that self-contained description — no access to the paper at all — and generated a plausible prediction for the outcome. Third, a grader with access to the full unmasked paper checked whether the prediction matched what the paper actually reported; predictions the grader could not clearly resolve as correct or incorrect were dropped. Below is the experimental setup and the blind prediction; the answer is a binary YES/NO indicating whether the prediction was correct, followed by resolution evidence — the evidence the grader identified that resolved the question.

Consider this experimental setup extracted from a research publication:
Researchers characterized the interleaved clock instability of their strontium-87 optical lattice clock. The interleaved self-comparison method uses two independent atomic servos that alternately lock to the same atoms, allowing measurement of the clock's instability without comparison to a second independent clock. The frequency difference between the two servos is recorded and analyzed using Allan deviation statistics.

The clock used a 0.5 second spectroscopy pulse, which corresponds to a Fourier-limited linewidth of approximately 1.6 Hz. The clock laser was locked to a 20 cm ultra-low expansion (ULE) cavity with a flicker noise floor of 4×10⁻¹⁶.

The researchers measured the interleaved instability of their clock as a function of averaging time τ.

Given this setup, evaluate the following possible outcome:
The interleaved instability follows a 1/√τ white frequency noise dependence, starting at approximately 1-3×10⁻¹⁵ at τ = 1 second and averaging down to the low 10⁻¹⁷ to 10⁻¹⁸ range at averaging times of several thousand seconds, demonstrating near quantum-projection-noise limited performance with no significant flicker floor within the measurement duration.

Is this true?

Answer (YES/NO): NO